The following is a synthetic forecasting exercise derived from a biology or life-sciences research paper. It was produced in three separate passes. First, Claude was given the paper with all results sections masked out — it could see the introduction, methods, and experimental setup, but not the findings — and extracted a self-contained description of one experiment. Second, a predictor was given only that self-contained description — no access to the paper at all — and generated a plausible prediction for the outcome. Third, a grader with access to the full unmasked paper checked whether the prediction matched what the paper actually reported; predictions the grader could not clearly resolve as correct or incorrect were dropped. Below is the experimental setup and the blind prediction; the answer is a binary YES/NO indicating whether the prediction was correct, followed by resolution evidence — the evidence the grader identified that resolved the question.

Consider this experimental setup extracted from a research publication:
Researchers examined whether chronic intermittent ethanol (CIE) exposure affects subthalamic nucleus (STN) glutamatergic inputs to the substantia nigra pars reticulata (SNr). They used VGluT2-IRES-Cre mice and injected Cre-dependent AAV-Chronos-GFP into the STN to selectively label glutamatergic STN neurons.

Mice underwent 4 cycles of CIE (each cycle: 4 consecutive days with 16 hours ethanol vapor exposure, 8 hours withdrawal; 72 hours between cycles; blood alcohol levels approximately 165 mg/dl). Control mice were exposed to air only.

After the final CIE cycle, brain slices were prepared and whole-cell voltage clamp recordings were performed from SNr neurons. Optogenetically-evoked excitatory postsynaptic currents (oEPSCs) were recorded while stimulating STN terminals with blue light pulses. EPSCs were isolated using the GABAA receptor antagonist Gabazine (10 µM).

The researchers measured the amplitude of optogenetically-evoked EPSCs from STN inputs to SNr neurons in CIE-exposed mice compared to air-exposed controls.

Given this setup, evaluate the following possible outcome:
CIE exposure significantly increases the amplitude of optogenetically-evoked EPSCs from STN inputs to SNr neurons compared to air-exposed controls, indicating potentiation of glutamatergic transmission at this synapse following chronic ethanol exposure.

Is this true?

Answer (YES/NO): NO